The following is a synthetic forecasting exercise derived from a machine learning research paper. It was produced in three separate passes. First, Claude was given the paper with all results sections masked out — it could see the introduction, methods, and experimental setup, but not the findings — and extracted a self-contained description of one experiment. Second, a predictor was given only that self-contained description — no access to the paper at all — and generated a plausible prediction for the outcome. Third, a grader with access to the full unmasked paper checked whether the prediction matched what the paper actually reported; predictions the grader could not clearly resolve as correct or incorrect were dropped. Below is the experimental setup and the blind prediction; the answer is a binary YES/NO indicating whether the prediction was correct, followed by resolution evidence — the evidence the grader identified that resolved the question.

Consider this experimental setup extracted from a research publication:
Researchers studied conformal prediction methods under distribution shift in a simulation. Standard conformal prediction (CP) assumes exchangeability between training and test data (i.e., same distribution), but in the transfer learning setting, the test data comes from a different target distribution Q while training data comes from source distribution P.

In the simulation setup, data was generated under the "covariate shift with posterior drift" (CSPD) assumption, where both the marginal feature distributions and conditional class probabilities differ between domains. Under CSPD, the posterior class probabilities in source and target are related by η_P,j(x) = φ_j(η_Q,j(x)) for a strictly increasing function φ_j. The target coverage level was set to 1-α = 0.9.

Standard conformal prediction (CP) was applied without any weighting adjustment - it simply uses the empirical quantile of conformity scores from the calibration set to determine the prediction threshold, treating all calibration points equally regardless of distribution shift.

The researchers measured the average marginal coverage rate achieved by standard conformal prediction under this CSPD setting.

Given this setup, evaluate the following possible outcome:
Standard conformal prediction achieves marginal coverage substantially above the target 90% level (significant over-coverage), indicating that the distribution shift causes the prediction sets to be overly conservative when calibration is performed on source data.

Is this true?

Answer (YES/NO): NO